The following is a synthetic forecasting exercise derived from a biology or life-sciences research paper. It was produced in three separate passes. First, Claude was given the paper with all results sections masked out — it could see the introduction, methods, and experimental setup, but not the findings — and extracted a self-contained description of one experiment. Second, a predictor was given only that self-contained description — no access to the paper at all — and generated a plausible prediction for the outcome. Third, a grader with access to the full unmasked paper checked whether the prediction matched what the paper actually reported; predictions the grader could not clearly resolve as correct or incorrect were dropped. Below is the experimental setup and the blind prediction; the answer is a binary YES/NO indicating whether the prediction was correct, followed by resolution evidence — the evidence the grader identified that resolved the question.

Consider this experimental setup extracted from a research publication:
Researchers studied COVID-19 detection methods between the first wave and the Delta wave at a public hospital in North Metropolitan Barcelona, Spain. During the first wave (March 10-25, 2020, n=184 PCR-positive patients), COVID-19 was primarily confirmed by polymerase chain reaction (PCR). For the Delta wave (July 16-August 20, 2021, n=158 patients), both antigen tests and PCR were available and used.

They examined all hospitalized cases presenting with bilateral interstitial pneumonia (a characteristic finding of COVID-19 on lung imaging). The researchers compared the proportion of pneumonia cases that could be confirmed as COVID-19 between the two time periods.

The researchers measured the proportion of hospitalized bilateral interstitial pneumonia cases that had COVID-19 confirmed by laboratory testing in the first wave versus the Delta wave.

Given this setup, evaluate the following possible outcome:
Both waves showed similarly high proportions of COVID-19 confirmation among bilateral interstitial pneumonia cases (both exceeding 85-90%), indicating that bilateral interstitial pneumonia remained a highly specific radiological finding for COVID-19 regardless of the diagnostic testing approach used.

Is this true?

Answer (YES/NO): NO